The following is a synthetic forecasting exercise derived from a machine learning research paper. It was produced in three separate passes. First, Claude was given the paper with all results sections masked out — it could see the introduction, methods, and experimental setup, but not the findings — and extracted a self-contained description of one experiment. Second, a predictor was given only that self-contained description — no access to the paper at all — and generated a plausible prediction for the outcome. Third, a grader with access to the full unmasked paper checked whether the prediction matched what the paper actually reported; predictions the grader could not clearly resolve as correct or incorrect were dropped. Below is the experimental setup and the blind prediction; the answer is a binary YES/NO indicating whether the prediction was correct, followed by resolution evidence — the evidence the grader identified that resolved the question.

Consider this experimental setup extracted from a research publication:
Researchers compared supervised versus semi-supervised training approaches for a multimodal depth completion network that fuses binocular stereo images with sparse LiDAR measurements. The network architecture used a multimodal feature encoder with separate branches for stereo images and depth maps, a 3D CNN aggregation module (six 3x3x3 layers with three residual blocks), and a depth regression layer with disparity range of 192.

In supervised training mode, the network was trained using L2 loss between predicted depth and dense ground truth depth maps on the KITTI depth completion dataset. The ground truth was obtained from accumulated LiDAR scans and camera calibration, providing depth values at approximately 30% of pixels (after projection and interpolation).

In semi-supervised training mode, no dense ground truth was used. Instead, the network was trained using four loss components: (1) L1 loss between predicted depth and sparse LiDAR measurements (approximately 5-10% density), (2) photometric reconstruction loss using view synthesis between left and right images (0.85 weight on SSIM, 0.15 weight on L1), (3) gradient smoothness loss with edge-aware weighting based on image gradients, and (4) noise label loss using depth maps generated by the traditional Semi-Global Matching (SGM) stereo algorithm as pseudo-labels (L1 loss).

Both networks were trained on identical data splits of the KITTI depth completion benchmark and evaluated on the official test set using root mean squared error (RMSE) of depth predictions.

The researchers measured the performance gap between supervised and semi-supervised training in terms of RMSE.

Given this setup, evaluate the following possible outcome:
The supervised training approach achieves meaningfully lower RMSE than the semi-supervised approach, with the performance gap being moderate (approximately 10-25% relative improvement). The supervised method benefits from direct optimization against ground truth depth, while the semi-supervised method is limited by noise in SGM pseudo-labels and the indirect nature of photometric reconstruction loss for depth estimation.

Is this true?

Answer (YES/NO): NO